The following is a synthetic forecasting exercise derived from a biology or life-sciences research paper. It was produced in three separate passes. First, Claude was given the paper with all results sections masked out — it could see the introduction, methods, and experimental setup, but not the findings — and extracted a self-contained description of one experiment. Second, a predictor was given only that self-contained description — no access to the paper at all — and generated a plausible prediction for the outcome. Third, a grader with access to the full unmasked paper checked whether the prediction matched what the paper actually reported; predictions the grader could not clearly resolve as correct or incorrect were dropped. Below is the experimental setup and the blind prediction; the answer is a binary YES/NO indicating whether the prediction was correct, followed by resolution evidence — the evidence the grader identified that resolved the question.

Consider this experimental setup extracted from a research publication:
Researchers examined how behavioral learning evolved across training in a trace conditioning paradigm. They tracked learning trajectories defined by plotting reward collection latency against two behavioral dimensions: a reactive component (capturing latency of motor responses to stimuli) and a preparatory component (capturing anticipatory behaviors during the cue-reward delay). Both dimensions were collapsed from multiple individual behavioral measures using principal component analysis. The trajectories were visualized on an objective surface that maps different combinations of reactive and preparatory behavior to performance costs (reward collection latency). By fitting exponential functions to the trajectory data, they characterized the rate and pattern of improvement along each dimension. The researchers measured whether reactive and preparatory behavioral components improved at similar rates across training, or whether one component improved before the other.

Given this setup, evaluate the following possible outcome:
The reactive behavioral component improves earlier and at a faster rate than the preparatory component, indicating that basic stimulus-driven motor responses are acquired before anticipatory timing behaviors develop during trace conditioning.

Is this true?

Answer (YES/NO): YES